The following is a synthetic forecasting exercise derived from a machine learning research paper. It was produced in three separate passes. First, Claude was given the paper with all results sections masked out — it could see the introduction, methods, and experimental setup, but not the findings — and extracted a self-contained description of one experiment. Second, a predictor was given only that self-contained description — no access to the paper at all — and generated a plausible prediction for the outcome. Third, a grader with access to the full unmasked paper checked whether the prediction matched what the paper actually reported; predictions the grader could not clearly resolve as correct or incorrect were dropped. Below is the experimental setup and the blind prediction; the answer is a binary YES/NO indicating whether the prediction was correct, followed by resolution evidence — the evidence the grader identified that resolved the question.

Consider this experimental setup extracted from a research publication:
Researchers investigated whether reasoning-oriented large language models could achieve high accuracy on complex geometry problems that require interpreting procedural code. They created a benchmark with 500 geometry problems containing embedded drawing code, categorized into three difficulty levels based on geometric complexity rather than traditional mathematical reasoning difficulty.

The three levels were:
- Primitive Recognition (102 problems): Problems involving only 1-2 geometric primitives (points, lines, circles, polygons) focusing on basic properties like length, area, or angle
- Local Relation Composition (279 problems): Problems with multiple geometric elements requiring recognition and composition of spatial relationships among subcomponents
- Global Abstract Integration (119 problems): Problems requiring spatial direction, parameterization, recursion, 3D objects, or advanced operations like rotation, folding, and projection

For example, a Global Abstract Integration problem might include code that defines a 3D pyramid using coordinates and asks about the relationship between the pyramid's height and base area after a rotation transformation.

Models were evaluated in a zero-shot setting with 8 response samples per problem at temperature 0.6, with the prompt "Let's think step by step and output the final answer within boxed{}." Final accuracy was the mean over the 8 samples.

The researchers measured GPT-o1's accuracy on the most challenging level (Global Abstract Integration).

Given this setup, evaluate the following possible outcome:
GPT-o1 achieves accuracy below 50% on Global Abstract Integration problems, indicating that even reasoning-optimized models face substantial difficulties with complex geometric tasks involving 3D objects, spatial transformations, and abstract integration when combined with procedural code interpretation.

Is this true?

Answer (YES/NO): YES